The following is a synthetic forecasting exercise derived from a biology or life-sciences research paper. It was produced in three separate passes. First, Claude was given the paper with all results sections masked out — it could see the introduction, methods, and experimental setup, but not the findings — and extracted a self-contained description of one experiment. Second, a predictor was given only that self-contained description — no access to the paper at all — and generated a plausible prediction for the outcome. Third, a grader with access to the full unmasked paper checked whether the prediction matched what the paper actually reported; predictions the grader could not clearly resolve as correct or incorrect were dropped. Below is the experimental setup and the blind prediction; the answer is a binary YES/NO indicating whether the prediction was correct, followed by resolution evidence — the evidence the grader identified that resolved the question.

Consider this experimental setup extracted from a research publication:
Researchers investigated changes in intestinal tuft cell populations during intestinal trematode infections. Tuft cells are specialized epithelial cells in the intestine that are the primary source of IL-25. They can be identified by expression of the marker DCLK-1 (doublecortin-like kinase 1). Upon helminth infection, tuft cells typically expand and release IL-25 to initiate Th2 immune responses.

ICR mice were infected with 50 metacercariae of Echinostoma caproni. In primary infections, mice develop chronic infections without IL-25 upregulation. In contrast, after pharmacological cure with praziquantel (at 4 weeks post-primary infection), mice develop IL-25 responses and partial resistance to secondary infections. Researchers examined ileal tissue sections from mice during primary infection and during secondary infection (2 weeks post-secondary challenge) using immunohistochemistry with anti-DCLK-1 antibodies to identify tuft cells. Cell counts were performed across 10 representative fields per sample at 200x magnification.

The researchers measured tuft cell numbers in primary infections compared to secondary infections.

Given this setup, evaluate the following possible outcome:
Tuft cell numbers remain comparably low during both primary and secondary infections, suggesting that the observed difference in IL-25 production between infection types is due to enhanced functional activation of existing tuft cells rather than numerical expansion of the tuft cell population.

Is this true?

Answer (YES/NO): NO